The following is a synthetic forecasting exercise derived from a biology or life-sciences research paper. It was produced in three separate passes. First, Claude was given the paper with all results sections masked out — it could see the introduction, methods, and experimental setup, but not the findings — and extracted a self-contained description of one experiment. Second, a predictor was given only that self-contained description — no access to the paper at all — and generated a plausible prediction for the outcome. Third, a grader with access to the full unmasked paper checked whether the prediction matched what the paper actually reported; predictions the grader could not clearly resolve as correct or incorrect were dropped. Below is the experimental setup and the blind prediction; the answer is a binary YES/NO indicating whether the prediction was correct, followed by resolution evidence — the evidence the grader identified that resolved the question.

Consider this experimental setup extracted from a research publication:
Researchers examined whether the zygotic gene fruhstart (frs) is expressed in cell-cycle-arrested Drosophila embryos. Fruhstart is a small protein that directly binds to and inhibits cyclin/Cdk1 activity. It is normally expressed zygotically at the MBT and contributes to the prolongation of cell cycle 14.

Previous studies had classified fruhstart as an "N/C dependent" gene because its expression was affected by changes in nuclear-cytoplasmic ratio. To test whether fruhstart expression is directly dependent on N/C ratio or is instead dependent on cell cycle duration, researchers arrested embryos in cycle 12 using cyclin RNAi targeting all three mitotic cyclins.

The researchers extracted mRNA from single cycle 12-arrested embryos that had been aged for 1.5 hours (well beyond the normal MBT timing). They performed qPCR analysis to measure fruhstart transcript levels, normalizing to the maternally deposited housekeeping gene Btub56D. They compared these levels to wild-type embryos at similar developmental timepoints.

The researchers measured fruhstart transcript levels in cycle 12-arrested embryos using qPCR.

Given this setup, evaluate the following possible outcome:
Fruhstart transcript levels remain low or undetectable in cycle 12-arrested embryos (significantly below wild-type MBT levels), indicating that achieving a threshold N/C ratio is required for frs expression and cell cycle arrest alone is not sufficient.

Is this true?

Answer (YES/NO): NO